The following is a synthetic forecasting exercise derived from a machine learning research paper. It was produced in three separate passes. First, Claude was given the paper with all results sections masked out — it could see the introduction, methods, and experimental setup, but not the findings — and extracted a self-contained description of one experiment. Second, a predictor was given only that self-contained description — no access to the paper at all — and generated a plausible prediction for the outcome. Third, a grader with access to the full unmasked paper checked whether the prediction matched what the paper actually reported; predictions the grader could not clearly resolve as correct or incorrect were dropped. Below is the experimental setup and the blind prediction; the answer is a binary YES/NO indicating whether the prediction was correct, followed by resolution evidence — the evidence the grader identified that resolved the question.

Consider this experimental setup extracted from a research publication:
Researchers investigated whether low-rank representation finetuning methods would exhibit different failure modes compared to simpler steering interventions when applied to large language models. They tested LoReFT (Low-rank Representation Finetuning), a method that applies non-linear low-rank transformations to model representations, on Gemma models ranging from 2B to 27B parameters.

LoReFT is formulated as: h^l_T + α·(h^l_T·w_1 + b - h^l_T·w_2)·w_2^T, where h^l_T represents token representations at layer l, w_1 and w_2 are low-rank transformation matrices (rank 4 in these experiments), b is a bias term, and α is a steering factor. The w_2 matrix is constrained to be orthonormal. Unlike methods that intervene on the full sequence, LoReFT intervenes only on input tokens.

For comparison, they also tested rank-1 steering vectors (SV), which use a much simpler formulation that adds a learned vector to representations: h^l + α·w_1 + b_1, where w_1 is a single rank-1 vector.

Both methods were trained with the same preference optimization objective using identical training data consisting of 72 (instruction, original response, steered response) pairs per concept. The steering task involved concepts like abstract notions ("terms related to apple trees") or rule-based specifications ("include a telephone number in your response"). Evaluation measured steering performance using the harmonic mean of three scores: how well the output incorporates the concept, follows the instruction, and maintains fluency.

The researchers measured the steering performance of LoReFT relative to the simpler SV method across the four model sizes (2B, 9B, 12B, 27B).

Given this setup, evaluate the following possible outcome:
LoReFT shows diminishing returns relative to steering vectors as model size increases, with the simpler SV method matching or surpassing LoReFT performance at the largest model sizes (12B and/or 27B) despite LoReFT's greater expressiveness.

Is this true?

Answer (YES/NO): YES